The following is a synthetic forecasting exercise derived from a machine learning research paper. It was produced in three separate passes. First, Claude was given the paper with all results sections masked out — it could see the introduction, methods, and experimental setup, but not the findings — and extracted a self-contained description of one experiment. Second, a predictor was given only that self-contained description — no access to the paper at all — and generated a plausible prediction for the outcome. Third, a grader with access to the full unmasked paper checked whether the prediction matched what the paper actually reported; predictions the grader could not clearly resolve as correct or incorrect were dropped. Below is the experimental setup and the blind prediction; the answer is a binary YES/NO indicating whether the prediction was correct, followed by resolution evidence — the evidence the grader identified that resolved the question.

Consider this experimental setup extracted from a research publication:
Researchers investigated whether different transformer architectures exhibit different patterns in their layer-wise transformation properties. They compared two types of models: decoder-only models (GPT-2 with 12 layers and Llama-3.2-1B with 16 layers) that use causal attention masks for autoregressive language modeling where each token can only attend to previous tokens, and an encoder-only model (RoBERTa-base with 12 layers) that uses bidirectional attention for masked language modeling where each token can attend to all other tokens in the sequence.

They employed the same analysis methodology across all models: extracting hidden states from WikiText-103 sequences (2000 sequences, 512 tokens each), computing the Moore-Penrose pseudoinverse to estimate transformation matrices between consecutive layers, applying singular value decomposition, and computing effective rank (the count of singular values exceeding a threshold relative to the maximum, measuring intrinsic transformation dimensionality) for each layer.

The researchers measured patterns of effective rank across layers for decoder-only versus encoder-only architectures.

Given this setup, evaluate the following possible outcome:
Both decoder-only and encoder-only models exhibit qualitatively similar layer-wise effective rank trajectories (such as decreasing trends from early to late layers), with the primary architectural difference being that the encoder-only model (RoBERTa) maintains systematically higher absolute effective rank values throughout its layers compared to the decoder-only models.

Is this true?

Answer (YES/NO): NO